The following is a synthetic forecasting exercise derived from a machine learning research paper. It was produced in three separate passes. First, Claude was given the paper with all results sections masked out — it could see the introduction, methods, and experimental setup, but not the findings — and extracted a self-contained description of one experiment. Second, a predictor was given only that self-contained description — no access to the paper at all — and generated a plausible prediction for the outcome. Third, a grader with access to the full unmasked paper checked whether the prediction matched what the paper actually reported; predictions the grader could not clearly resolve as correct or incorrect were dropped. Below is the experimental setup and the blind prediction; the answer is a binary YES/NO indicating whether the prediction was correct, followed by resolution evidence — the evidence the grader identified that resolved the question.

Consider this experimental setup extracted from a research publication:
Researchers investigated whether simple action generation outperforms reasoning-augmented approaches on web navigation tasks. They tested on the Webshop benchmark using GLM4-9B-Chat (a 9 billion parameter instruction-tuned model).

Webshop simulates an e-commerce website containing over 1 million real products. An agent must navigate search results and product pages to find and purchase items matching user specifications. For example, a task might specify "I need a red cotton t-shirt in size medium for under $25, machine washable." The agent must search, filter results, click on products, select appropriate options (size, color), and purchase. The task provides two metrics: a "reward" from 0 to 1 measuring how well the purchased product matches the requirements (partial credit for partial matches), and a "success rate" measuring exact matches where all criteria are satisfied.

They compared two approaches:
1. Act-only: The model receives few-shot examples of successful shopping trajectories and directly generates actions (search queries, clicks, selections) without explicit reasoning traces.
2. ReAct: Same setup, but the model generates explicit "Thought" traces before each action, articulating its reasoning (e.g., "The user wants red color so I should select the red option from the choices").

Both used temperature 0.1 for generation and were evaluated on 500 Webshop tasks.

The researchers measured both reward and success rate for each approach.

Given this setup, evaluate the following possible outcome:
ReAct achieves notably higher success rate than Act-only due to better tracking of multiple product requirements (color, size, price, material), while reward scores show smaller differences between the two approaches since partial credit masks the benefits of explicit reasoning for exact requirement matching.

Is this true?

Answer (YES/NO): NO